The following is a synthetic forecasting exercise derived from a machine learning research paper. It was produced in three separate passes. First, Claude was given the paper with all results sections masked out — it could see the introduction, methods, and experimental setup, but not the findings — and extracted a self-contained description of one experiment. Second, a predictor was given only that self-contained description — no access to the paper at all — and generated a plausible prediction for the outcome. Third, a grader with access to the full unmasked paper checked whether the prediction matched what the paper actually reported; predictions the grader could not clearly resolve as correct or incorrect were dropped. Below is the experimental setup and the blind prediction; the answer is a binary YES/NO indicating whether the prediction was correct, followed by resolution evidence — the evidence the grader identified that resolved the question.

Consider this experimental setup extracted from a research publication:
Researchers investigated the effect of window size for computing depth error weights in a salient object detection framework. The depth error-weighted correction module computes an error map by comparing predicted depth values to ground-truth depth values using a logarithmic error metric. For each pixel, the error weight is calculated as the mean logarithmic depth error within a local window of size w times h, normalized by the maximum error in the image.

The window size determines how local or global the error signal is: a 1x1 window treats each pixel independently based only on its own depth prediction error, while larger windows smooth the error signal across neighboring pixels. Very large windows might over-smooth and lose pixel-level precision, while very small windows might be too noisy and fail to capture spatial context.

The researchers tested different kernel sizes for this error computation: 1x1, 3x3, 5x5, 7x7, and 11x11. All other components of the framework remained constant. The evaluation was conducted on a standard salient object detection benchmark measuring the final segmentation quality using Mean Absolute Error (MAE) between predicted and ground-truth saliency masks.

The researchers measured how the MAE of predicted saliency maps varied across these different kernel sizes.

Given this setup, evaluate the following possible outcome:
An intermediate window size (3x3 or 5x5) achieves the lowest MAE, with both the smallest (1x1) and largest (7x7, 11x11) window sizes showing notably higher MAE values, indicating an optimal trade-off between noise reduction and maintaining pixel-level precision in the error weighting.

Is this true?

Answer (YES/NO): NO